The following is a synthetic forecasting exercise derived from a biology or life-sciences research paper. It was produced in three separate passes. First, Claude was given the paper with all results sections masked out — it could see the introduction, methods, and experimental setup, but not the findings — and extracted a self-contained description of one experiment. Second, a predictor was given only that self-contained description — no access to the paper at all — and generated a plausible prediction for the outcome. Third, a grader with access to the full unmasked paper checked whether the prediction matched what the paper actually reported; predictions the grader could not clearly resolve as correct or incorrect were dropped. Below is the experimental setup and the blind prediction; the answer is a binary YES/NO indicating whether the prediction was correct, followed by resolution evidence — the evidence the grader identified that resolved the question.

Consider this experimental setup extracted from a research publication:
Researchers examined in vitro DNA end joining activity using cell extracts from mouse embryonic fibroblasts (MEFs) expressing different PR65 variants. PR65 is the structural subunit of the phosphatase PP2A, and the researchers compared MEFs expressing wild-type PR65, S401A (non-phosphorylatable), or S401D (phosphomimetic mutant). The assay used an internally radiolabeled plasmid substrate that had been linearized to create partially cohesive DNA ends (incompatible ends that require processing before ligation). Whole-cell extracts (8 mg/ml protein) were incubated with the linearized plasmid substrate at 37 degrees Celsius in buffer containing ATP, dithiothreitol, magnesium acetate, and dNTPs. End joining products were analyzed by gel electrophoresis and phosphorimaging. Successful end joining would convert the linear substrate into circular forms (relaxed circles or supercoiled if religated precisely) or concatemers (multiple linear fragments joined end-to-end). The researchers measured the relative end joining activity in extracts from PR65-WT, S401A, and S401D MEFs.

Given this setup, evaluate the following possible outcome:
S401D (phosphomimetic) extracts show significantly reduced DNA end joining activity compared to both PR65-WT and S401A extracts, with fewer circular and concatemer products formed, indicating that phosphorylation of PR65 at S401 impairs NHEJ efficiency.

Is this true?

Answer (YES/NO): YES